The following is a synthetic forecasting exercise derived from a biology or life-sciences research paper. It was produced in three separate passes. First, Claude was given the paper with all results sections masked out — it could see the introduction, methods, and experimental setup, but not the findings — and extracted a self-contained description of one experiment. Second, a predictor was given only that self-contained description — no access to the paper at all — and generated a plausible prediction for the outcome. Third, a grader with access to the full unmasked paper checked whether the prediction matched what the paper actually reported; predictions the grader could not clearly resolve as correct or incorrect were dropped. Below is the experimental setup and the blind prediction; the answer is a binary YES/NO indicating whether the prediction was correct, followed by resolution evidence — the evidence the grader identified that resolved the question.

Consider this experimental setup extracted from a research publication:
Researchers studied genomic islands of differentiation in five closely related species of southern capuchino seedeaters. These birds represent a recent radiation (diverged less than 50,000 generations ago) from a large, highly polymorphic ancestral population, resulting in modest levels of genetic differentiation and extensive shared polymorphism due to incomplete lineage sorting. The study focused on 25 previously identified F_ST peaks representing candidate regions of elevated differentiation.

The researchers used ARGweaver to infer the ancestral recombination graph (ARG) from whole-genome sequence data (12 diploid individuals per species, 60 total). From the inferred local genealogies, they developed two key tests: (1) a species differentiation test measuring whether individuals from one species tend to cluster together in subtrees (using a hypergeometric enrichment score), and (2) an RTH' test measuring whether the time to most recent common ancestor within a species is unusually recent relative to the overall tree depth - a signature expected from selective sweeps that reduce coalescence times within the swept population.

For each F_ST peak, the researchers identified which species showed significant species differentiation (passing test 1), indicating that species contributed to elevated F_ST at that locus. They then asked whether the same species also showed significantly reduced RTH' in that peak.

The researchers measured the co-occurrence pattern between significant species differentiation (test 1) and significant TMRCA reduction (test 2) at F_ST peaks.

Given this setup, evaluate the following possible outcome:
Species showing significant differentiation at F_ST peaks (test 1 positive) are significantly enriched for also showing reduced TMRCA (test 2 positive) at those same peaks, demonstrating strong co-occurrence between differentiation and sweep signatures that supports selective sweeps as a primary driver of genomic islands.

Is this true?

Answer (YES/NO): NO